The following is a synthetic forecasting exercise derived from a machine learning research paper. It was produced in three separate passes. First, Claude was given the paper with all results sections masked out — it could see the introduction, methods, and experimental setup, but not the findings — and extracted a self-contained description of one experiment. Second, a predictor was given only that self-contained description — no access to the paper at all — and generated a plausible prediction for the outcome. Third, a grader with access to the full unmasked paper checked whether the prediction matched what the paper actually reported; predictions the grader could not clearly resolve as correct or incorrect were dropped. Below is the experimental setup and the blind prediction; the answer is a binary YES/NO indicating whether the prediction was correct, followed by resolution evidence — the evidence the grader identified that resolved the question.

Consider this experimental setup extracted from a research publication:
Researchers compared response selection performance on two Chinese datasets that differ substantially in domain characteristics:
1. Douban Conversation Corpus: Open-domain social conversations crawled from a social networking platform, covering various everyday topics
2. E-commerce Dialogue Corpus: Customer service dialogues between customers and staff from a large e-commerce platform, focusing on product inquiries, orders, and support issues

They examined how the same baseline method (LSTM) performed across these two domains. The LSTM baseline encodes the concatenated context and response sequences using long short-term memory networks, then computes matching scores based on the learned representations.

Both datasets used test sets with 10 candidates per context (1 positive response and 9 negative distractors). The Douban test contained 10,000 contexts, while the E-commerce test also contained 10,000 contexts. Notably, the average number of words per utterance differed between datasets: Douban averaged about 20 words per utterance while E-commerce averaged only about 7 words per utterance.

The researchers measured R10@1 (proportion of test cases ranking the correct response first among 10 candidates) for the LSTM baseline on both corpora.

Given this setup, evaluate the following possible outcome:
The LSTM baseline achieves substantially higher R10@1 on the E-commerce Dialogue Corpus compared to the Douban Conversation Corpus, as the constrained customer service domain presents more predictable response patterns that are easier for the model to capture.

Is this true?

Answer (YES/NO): YES